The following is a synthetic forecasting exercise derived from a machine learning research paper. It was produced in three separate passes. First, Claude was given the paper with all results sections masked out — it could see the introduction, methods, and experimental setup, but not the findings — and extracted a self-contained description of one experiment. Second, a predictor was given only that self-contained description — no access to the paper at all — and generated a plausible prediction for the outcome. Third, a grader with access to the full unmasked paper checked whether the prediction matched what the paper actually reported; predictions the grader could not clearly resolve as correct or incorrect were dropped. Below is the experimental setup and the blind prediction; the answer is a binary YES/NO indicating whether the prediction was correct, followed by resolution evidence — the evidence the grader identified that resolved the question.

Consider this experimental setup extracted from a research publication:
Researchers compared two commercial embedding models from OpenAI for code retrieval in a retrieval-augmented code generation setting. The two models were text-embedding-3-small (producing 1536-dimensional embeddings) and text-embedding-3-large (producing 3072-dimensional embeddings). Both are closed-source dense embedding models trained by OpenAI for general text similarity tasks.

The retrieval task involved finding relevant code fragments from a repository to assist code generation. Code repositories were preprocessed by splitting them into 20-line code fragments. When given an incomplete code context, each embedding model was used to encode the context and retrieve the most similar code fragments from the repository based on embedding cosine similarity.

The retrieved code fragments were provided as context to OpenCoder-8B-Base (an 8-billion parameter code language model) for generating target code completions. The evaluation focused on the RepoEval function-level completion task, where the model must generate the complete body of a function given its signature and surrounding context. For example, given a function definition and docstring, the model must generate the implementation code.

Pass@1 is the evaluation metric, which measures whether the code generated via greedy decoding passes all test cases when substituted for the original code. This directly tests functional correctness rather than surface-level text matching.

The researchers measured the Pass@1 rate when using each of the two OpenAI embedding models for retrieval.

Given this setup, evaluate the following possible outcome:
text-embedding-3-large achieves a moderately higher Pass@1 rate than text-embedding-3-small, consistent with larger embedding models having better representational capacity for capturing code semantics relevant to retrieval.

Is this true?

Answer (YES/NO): YES